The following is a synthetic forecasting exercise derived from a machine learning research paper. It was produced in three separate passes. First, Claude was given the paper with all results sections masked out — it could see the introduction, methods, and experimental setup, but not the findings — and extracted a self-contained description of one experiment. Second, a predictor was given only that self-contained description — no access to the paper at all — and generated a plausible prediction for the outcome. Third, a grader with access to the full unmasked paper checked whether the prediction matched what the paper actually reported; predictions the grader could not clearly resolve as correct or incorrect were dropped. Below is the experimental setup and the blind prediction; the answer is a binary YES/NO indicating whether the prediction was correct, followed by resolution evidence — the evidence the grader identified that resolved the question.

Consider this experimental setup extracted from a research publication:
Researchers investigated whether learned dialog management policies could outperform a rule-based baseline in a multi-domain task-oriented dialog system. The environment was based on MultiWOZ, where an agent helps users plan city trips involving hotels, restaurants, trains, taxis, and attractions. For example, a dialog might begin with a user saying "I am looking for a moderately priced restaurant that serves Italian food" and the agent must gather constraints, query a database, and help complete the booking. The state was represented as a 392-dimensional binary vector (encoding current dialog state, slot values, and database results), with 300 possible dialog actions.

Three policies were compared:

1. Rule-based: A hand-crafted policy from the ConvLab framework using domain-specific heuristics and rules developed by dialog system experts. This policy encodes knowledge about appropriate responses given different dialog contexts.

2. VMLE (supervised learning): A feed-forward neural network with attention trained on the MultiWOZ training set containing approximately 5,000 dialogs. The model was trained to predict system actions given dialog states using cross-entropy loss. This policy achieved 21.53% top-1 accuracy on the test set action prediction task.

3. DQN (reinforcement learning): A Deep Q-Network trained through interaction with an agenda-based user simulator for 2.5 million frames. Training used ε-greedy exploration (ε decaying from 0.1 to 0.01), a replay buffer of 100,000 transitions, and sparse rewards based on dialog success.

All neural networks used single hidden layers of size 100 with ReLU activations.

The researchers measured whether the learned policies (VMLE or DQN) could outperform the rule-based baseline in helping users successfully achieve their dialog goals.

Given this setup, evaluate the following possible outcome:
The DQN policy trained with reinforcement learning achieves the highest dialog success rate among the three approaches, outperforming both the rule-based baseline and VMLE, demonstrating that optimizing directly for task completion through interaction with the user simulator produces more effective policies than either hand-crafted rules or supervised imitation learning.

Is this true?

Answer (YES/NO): NO